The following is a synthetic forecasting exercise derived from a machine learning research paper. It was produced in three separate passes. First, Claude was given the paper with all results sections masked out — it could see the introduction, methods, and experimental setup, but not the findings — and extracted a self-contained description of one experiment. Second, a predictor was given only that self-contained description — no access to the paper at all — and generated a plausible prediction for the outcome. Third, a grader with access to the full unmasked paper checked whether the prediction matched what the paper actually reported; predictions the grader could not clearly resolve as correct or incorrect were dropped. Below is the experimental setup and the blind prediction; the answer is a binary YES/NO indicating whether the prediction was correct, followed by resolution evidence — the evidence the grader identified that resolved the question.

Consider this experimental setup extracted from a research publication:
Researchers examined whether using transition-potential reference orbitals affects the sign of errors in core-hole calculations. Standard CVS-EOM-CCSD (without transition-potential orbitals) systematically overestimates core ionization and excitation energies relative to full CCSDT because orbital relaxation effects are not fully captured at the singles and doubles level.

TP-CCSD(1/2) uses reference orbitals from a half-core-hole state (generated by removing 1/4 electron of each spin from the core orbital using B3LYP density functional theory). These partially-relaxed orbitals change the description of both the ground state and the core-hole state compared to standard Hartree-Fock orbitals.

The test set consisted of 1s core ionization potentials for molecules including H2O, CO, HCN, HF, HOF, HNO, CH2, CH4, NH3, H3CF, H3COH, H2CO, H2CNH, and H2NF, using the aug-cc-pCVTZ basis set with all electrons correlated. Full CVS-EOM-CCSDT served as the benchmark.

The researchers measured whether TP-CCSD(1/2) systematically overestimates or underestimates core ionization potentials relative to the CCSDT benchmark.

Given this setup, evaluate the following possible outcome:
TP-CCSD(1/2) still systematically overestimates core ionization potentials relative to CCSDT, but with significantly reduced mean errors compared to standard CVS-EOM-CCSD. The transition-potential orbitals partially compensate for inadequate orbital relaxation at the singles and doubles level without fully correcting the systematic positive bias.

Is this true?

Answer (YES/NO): NO